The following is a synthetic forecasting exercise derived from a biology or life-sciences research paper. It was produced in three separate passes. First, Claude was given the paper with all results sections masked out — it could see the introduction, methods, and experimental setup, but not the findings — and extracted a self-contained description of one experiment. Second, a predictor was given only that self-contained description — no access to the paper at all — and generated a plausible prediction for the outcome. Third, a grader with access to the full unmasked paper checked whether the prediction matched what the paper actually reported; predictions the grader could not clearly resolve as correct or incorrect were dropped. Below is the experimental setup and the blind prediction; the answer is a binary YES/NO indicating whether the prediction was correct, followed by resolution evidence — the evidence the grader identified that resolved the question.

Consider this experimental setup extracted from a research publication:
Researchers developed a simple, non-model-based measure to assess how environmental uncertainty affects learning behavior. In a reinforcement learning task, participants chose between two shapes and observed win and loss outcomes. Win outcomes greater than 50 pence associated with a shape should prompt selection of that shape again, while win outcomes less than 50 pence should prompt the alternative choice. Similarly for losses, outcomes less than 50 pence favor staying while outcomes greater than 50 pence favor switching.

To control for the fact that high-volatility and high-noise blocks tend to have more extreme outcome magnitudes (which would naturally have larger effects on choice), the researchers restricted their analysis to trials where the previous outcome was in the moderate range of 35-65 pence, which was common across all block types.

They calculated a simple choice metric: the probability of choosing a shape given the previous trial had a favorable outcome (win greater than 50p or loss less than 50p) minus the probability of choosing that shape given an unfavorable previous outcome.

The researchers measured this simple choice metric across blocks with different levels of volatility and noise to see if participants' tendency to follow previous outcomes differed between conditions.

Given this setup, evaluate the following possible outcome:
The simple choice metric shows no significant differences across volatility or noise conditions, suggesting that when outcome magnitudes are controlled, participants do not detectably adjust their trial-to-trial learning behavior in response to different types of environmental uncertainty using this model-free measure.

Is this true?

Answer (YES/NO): NO